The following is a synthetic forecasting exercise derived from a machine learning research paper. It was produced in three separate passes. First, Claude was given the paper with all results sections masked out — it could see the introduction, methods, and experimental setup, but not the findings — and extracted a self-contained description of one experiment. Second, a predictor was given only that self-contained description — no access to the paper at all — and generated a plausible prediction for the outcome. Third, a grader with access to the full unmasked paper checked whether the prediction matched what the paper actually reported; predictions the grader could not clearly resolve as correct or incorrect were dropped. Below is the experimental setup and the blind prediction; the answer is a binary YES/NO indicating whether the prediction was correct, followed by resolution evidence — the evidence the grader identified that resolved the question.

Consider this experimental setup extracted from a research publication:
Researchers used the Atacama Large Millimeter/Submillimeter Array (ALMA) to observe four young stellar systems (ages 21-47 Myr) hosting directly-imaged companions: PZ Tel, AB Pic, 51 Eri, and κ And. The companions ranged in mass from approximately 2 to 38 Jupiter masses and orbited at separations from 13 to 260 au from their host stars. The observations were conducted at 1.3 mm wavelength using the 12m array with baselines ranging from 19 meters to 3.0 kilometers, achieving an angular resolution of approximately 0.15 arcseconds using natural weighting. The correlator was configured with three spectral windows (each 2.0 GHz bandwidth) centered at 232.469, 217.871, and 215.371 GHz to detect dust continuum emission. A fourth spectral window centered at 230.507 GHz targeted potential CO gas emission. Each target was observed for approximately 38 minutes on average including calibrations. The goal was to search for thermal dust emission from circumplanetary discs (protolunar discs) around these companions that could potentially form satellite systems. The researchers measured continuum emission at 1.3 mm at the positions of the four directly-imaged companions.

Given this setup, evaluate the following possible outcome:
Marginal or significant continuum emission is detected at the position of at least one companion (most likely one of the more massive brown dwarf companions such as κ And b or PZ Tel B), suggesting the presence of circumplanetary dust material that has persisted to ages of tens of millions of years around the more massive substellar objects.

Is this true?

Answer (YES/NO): NO